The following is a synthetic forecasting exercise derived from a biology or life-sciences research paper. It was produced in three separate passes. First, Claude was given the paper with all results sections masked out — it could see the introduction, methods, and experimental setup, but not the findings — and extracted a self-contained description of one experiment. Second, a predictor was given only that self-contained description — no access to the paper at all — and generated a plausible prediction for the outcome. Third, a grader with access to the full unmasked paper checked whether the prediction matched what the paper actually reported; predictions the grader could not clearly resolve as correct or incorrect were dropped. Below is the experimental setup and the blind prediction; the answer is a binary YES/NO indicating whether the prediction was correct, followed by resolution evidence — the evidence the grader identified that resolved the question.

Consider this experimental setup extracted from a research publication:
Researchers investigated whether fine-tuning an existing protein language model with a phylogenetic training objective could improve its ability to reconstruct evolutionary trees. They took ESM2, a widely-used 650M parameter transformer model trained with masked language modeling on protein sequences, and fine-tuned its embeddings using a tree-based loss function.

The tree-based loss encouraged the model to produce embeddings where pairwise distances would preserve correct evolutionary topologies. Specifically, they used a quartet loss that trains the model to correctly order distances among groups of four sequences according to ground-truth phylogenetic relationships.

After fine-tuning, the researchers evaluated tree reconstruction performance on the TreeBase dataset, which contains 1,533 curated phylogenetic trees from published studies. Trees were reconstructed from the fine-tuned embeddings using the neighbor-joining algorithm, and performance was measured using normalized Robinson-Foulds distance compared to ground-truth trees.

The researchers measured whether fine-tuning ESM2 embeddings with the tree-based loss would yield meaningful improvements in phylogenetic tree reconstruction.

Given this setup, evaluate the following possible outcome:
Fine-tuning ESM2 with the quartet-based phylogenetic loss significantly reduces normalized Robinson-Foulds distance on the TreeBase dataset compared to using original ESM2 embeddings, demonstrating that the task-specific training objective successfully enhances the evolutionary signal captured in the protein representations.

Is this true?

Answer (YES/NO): NO